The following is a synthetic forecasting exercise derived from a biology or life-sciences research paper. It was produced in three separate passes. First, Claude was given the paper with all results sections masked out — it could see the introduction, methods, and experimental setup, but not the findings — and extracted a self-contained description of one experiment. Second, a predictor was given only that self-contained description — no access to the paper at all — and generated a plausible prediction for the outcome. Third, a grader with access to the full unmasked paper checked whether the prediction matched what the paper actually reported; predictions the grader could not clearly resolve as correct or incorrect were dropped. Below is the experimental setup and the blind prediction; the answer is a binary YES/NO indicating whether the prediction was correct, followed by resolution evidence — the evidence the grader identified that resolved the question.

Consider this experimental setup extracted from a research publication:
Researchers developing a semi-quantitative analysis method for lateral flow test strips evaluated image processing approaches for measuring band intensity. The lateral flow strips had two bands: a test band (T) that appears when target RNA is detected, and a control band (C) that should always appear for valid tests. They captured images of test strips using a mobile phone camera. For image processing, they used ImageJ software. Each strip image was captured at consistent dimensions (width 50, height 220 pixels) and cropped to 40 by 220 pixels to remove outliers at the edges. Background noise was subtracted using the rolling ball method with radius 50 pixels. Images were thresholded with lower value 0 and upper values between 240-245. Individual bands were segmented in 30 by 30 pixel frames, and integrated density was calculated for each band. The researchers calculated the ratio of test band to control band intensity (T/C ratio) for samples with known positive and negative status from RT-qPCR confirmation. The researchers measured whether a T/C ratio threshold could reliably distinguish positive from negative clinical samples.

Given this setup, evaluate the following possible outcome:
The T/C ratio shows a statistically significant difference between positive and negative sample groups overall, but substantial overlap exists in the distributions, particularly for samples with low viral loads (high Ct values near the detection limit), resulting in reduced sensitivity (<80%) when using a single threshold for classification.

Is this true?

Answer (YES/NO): NO